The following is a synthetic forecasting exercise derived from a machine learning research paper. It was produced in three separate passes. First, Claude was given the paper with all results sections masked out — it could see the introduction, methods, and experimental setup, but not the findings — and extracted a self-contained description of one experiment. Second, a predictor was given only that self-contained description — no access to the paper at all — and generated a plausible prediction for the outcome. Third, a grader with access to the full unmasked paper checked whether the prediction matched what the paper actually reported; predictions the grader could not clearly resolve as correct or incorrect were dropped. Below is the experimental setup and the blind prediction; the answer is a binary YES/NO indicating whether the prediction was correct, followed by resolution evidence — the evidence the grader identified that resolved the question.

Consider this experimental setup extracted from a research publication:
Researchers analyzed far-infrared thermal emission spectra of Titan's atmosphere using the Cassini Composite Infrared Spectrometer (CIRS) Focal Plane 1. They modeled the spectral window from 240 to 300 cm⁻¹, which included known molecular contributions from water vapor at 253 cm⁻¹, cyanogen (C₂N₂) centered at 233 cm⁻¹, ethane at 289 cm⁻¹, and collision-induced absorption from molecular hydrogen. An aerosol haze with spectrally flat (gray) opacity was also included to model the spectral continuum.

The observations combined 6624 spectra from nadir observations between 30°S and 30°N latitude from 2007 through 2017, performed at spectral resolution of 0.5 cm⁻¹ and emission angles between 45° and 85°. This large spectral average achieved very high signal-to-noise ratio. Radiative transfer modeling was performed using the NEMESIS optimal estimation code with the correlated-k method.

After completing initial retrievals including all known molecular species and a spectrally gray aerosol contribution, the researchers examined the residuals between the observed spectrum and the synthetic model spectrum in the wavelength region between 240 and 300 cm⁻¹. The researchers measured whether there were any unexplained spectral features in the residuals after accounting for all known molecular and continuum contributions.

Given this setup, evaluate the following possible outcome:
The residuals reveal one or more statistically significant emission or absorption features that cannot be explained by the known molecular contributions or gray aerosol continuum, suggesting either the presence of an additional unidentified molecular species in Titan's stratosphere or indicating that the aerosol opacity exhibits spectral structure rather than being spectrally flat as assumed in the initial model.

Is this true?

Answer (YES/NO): YES